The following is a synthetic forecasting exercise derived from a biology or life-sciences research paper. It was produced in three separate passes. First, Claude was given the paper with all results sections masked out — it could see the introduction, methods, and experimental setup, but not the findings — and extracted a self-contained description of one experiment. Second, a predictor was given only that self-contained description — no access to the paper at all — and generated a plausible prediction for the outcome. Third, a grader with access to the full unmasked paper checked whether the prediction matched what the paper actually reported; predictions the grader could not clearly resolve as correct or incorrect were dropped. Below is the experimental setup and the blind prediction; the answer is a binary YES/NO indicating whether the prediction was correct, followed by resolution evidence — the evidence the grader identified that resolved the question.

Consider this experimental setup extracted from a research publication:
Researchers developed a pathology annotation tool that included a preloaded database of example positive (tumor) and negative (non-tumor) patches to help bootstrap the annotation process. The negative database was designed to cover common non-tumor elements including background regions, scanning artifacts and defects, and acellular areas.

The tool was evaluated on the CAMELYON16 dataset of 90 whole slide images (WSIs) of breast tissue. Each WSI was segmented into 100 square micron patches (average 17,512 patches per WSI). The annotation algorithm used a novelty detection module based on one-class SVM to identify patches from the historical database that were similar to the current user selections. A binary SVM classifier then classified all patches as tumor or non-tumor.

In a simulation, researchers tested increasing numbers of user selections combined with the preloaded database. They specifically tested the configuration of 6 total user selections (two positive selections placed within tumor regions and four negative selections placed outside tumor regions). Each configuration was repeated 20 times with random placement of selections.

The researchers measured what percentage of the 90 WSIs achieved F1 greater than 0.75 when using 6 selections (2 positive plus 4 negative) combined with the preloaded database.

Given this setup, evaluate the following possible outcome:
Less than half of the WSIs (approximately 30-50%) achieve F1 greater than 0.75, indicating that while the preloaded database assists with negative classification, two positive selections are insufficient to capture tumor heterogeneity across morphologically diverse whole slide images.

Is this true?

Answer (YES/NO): NO